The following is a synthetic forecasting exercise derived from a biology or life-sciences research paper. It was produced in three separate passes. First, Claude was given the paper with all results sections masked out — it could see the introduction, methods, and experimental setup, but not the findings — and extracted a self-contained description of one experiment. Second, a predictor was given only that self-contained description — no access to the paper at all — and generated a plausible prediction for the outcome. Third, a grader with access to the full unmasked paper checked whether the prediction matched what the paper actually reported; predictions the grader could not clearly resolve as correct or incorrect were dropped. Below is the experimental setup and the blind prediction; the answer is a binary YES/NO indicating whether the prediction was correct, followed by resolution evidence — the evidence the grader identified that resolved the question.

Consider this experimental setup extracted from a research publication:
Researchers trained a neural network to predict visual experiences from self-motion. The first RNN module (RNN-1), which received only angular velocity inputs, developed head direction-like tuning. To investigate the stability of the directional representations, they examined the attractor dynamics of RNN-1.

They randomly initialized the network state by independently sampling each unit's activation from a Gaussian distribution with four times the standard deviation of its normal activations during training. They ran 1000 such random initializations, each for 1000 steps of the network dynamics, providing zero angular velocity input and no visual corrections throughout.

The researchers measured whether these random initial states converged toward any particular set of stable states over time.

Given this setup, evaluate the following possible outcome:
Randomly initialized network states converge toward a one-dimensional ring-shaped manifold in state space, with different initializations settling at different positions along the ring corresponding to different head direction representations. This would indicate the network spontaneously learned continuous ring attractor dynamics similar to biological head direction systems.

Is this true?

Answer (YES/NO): NO